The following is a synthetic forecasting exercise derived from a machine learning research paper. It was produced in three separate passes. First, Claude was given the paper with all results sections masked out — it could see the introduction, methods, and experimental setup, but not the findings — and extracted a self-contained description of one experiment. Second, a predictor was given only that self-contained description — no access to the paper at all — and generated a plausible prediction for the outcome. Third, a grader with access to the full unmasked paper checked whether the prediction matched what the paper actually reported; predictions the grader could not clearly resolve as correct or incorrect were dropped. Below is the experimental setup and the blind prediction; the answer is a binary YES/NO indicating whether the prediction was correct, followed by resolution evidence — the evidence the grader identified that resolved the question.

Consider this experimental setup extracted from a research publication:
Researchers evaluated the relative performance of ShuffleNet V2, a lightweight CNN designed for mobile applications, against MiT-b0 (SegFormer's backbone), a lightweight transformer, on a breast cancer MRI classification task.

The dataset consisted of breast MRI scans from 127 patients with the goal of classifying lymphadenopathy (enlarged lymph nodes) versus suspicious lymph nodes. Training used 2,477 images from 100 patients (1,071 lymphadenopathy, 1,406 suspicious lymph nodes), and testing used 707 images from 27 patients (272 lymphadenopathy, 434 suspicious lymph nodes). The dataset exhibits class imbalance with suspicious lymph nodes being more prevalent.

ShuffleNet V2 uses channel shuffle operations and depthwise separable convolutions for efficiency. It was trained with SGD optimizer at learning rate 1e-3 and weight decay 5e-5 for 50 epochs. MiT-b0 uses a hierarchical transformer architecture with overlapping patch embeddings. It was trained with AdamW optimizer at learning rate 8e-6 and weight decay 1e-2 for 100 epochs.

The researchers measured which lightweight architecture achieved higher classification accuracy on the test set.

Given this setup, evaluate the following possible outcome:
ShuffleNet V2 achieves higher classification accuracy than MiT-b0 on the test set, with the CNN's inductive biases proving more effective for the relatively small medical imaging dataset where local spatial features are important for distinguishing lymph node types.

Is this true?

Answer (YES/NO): YES